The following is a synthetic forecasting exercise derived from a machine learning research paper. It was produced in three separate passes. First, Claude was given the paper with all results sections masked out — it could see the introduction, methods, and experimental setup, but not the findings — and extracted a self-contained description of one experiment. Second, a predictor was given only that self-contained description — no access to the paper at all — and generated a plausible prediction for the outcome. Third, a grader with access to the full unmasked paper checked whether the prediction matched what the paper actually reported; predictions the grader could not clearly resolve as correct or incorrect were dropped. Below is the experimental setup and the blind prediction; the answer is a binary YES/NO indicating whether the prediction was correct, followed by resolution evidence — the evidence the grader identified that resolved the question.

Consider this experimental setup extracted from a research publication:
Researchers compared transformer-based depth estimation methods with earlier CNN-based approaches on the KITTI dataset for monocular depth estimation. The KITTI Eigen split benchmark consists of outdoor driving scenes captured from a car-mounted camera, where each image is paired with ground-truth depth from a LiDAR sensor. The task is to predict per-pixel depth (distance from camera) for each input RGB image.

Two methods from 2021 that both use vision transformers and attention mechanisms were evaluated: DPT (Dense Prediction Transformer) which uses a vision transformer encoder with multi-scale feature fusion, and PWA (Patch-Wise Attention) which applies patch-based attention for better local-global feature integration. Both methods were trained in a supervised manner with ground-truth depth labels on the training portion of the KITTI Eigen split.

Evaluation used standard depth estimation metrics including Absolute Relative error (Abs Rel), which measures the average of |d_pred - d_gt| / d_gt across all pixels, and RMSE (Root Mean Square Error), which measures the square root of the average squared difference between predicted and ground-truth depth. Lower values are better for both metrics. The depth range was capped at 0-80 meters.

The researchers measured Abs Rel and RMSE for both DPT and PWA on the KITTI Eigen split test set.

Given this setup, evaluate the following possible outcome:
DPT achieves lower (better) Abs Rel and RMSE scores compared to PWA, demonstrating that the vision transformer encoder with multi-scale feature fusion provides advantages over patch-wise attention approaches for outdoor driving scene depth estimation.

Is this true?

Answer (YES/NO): NO